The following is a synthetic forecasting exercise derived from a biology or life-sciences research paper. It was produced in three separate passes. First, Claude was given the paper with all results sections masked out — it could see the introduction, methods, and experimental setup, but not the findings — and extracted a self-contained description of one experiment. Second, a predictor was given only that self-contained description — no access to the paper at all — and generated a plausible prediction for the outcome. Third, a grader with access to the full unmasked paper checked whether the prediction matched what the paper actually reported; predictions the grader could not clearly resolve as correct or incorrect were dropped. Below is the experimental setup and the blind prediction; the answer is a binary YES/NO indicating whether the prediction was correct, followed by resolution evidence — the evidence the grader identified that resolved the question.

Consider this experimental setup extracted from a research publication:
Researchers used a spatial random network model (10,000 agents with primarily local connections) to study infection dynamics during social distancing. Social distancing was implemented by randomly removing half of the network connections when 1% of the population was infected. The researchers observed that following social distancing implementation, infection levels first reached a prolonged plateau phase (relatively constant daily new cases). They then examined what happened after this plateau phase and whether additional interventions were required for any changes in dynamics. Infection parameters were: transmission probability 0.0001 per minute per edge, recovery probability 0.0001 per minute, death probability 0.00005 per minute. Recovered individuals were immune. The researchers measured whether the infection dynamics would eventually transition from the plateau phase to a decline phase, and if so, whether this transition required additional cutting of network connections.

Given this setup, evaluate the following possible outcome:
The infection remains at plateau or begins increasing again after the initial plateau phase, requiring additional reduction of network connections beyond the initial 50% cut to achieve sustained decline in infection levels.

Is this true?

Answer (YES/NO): NO